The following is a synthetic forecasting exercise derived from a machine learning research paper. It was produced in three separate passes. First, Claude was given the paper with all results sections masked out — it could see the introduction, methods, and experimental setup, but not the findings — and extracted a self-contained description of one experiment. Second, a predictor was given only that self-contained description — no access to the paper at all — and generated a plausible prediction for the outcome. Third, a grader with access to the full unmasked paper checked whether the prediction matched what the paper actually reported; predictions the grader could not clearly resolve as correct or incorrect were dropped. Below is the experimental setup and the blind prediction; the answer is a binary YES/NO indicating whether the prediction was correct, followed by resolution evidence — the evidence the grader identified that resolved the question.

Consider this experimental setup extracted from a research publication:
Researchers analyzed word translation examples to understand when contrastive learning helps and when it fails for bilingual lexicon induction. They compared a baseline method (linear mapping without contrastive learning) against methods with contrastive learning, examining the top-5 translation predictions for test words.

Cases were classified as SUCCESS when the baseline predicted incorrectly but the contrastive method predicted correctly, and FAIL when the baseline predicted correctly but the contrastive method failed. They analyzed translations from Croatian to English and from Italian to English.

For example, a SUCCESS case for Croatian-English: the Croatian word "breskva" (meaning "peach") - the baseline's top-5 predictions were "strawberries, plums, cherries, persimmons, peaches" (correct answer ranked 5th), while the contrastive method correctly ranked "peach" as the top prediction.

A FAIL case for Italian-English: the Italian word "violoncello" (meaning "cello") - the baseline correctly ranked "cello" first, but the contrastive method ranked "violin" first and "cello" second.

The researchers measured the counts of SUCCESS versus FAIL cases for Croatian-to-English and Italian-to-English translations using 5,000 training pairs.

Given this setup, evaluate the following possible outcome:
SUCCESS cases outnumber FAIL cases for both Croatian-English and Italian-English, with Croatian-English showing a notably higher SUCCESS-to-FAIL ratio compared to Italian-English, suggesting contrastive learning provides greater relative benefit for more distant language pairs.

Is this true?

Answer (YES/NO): NO